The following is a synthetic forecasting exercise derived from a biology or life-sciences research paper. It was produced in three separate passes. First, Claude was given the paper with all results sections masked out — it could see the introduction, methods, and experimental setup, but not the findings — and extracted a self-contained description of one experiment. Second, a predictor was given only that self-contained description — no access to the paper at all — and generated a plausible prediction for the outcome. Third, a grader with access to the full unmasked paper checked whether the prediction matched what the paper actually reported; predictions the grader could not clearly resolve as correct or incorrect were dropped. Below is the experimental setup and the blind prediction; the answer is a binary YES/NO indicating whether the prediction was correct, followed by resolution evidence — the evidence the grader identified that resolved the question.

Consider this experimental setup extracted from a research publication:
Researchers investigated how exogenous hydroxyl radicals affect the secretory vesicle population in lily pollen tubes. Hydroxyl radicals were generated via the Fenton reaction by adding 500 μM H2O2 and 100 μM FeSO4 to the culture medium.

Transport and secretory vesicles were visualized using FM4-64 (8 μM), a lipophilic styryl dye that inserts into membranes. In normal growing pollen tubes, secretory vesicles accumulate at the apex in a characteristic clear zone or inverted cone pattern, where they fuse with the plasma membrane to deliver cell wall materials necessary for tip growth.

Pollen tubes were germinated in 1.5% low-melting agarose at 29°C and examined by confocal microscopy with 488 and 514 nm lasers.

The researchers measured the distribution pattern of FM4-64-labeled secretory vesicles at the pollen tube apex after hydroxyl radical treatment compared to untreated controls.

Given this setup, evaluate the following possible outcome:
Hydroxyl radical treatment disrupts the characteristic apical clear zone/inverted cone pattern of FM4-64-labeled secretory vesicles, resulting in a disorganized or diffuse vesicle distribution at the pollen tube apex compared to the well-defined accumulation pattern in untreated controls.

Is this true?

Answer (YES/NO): NO